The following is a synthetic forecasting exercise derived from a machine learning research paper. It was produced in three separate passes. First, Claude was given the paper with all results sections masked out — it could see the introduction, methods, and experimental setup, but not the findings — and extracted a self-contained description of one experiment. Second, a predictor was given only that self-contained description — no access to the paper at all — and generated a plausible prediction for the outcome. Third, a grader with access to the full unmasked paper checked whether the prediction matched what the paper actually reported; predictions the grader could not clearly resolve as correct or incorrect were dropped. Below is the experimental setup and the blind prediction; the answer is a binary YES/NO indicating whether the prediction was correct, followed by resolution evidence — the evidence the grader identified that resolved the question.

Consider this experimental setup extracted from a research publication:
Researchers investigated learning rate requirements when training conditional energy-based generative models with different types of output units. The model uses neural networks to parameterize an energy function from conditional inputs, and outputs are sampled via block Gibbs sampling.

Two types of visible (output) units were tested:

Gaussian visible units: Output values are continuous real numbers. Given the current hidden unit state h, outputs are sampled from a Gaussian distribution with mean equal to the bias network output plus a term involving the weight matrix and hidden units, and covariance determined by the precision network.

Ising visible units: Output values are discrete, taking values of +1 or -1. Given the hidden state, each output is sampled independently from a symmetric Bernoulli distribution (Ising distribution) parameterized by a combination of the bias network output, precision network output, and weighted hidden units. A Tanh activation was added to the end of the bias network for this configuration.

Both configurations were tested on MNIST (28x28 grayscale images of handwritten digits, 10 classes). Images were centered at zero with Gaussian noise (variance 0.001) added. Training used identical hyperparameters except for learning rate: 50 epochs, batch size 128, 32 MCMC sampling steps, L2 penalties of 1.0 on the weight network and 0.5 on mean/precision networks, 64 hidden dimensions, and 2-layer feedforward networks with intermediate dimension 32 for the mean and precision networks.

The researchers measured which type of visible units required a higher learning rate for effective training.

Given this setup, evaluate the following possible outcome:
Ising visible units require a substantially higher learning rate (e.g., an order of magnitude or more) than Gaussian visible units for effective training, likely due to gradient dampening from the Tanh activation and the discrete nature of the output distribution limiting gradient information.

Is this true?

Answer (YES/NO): YES